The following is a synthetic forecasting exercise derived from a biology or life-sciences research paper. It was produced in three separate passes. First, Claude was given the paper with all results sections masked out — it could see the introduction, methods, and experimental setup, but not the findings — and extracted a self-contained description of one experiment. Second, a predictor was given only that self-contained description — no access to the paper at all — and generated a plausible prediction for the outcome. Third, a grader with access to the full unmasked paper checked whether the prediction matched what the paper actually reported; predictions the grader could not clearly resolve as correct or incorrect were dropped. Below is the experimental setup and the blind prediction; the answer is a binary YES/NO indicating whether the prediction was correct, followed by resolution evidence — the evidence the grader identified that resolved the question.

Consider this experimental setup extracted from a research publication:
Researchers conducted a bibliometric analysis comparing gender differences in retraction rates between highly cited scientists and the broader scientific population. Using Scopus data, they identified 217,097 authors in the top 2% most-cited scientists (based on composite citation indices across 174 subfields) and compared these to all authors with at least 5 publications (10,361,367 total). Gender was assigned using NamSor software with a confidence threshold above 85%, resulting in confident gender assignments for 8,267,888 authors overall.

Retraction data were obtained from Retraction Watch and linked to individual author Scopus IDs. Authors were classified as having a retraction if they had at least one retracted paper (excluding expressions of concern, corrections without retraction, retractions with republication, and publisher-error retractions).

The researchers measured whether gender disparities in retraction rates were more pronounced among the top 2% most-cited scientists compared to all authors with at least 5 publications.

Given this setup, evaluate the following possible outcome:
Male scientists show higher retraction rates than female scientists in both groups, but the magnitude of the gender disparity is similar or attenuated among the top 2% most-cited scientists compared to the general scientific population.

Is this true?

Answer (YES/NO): NO